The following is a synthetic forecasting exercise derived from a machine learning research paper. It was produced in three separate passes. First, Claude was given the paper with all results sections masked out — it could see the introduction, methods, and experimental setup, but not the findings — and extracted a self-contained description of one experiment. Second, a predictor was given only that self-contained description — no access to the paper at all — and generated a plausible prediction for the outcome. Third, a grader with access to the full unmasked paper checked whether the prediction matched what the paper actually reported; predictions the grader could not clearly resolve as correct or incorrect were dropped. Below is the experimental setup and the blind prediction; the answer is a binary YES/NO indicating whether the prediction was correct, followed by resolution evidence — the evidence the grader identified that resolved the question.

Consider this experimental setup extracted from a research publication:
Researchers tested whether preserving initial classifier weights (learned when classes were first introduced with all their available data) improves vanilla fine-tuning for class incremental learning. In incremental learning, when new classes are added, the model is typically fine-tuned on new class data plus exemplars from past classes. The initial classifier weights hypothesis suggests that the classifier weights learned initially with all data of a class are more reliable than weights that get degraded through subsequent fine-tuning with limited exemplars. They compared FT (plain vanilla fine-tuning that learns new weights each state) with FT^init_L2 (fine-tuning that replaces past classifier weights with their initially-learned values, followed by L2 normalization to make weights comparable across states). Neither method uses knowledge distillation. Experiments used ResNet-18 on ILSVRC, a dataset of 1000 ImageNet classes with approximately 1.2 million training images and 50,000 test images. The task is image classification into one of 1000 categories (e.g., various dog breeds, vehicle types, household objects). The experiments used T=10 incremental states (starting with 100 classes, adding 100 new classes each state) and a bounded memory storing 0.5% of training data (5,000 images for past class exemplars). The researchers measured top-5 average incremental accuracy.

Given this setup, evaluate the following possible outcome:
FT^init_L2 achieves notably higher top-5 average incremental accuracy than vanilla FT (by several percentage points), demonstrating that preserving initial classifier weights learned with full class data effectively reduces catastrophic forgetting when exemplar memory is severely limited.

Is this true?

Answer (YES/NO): YES